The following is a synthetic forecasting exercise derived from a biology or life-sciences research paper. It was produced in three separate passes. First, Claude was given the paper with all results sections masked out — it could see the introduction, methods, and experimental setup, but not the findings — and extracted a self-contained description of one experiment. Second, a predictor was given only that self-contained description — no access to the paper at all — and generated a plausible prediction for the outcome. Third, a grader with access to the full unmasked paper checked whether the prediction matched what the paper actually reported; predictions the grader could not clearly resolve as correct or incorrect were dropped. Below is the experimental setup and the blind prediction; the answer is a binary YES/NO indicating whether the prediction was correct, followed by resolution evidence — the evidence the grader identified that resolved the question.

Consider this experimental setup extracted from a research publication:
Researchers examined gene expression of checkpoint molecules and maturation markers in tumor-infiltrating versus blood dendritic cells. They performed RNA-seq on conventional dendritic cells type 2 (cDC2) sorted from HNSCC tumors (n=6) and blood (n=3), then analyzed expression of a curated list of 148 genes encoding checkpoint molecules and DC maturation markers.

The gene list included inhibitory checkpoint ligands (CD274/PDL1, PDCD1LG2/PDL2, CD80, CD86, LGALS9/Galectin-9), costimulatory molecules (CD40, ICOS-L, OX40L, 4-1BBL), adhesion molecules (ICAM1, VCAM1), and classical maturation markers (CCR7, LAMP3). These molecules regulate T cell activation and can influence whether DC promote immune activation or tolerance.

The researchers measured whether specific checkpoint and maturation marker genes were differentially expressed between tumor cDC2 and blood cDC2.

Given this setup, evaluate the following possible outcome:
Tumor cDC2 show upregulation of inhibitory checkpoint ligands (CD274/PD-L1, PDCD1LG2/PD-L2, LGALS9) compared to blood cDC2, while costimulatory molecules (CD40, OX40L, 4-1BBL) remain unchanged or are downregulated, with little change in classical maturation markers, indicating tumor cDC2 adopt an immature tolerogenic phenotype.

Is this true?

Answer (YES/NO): NO